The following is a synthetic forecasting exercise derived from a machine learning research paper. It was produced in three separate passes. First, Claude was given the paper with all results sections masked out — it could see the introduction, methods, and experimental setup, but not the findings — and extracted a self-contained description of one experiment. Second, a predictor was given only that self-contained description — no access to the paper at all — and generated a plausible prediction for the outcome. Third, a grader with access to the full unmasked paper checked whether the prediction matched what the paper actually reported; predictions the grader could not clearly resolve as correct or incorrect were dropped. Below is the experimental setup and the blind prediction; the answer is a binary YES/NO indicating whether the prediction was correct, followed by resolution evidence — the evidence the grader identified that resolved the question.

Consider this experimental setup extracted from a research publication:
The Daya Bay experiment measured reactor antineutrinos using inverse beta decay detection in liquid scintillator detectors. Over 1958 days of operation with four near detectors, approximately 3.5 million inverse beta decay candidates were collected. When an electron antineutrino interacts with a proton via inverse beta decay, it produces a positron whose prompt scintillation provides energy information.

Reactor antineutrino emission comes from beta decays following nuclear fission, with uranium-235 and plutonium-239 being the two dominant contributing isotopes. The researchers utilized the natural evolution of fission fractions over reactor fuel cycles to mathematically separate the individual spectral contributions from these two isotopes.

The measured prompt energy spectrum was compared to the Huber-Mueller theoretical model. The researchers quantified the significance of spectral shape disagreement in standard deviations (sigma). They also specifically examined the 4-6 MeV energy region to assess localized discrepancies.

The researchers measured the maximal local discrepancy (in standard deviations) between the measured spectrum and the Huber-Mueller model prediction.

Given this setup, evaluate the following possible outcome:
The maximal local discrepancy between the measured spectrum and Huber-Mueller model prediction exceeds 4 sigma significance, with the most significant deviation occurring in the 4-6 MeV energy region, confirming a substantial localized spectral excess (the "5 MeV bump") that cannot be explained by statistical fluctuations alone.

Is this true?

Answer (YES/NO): YES